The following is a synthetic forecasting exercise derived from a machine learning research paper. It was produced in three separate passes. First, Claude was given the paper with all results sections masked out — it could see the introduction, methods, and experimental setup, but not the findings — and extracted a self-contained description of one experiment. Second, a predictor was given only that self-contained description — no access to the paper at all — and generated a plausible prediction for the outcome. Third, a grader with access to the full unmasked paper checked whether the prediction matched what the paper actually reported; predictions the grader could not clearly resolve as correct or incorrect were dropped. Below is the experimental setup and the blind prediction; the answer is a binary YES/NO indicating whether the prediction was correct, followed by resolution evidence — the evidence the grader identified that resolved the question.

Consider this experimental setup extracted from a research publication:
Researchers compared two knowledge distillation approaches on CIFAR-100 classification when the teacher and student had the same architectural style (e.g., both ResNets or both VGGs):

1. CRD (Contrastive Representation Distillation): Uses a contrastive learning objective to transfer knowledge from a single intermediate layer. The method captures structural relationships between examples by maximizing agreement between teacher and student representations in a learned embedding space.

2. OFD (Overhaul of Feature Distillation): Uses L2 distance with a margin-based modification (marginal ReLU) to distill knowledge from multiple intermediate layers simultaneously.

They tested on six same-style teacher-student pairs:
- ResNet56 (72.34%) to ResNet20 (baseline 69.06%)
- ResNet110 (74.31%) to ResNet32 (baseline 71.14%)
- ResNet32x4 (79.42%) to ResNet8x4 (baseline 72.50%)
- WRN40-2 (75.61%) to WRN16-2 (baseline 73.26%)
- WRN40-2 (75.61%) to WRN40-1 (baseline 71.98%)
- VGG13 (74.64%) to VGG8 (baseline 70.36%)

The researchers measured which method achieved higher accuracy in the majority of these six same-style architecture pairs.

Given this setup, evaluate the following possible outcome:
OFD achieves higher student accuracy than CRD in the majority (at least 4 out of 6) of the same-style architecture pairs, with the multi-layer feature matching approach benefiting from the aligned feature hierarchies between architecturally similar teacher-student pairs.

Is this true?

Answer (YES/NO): NO